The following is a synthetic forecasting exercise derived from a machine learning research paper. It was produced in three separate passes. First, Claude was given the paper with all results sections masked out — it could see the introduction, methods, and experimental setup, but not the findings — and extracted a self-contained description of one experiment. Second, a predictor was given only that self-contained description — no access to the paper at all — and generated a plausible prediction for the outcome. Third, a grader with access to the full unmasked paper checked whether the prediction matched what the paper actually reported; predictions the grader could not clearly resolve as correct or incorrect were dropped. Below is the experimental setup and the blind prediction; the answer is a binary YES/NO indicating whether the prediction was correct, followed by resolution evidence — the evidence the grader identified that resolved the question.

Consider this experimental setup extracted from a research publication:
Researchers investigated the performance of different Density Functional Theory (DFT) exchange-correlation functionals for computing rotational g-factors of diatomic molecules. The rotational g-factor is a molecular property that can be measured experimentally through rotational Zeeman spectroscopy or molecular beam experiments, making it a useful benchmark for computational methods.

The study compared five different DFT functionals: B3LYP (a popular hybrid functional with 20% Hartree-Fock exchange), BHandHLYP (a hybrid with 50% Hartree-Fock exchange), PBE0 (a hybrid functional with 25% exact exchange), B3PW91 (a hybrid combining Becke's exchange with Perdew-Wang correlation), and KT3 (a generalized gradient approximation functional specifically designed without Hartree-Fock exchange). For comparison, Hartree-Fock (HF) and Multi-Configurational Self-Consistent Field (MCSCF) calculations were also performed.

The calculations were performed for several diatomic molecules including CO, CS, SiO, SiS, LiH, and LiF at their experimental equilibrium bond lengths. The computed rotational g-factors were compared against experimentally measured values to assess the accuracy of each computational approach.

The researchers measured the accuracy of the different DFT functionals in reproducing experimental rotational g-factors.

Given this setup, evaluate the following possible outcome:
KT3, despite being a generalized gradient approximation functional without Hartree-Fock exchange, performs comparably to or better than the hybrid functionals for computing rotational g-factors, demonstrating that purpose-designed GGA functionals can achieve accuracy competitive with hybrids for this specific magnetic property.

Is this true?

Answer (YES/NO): YES